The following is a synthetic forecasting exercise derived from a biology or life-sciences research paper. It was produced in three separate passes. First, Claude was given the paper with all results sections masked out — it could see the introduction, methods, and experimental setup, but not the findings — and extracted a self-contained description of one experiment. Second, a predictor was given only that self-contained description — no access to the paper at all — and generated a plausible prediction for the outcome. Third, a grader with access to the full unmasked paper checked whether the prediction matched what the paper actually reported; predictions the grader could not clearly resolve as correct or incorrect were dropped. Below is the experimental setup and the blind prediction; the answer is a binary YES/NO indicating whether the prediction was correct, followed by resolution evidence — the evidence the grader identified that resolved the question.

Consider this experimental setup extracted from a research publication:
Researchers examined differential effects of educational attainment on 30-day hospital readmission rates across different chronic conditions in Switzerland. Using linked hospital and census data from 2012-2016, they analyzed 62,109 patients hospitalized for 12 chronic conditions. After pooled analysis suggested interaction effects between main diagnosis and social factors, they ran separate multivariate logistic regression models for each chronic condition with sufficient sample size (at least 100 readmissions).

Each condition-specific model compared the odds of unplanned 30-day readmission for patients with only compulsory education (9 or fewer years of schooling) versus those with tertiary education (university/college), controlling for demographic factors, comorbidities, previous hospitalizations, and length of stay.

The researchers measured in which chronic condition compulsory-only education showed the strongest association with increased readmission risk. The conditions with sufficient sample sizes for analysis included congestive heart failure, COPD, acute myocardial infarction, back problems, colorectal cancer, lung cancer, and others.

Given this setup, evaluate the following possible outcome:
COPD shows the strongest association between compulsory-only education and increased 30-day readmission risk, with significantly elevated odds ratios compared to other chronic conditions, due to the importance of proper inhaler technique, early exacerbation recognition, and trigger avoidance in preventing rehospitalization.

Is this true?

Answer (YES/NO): NO